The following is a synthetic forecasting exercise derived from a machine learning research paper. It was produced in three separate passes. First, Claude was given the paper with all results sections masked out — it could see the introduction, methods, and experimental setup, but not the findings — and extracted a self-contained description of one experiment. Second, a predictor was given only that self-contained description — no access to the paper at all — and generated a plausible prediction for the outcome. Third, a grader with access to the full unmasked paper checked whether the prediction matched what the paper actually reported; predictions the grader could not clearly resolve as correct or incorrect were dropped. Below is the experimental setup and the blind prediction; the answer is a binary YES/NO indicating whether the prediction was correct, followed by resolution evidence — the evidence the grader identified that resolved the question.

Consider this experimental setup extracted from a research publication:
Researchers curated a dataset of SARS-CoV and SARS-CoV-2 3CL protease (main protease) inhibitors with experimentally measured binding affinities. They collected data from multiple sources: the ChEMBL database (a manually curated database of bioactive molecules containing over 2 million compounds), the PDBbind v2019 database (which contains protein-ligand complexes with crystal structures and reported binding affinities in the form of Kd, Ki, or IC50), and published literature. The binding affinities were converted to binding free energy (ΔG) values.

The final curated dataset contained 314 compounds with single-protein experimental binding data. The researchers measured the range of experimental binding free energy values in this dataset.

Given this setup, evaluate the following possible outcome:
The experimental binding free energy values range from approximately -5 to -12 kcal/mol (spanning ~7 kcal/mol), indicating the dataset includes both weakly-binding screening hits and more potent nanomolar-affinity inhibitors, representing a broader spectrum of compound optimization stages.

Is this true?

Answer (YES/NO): NO